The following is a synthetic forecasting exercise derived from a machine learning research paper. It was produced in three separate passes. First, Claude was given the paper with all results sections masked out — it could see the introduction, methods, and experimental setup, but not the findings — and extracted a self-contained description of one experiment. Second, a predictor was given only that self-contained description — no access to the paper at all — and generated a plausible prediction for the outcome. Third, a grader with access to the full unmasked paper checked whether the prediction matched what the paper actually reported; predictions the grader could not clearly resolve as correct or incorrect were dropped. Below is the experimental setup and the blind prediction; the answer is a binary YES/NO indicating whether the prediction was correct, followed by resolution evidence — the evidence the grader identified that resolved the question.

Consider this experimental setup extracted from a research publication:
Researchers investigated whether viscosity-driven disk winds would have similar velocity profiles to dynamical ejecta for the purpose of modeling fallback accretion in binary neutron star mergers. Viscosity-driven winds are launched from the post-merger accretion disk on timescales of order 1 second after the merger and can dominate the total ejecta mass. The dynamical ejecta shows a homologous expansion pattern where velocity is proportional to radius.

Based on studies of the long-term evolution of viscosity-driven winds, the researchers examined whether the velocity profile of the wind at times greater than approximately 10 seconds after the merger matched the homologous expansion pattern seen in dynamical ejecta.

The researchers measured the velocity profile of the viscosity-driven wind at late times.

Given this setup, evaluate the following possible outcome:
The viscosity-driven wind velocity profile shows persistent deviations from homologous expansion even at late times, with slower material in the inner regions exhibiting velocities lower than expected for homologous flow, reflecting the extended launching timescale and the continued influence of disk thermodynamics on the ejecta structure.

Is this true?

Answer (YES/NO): NO